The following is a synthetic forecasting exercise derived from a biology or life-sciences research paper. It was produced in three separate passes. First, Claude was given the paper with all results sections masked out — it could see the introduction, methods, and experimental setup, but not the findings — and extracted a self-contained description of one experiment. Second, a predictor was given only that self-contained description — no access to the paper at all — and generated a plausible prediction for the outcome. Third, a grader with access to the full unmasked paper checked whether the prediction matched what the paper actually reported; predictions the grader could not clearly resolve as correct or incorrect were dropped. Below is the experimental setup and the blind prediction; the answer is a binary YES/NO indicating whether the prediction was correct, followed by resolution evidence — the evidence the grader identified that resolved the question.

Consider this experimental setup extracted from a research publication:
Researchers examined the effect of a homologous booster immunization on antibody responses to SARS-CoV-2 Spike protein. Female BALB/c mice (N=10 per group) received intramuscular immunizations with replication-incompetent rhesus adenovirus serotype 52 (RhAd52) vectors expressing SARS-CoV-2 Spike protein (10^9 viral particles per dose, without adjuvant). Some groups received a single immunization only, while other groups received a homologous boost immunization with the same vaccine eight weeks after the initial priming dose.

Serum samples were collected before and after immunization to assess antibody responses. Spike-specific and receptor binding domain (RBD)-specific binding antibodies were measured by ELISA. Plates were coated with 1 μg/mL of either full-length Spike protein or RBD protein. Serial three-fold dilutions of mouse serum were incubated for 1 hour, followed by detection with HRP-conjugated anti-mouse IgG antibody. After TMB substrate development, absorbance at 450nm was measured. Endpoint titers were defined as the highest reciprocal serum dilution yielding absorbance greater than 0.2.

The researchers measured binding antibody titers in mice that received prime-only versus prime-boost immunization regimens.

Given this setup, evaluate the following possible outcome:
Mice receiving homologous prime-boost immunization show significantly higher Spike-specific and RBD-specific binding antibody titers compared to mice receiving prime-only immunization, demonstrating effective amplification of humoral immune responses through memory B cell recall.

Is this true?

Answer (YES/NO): YES